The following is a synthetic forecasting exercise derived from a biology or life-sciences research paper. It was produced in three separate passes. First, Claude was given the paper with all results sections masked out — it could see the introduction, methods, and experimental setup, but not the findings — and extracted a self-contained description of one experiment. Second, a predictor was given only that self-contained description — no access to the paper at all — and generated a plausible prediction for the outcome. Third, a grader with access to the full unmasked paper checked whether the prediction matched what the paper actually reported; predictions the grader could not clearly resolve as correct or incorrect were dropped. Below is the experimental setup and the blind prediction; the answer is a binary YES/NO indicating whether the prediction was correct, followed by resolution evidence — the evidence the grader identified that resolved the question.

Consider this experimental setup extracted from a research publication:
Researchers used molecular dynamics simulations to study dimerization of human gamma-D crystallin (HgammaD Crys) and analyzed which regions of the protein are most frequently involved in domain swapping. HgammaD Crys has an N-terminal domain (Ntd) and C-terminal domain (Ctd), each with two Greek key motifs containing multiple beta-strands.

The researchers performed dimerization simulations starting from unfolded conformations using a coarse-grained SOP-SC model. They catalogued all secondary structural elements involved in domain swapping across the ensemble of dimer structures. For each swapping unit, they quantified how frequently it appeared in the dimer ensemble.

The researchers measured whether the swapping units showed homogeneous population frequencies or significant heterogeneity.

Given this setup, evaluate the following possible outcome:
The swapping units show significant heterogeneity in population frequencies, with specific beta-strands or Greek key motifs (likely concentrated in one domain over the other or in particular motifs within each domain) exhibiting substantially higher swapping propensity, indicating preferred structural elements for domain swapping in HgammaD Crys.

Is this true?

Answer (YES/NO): YES